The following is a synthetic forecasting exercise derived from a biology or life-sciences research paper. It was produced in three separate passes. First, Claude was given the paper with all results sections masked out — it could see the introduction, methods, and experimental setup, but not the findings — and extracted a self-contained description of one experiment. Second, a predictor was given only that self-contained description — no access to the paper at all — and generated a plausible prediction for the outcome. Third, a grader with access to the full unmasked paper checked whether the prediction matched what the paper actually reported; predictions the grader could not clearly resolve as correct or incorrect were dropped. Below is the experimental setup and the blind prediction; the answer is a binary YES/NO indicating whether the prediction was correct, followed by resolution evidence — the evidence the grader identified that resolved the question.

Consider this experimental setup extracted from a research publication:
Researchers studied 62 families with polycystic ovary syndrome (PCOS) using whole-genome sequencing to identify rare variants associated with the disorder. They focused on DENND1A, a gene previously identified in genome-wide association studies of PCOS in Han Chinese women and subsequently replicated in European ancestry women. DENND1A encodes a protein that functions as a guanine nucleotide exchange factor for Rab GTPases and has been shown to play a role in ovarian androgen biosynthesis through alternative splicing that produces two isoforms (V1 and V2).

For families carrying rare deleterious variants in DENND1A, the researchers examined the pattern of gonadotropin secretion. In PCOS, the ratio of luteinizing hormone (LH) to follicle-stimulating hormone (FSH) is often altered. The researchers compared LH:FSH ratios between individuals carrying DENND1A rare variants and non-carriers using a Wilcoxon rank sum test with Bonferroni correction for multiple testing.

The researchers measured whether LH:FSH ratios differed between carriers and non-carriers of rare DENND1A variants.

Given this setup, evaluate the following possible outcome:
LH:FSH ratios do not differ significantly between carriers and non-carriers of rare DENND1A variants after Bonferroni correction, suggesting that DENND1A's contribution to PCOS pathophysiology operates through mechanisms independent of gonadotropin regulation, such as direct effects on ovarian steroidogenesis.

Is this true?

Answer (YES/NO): NO